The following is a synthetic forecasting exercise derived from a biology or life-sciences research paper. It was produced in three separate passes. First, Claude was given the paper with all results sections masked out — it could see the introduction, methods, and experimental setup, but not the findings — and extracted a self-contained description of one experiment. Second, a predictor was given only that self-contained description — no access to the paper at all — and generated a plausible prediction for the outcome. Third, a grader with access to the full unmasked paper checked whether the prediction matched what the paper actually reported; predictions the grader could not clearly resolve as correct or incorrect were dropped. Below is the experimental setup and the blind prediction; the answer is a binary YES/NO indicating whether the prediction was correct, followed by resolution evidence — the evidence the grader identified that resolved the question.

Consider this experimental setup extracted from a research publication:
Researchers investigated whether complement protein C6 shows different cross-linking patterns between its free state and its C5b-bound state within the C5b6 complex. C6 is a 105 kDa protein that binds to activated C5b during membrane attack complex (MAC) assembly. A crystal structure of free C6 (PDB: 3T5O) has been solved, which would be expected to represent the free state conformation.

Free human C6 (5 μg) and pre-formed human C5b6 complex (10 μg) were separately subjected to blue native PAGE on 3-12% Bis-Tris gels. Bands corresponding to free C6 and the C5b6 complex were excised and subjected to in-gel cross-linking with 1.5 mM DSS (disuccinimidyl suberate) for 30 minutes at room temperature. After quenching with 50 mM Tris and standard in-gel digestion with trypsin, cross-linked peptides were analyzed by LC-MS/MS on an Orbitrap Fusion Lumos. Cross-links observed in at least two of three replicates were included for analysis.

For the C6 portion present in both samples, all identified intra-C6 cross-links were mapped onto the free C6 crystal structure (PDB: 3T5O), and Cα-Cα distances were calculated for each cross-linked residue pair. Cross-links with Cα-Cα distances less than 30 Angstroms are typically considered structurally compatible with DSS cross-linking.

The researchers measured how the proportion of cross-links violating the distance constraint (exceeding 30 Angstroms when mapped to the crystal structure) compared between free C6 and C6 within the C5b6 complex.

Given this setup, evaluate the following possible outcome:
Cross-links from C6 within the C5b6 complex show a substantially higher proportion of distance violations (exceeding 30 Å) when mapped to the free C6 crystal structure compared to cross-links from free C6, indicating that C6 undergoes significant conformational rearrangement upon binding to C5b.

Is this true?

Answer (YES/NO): NO